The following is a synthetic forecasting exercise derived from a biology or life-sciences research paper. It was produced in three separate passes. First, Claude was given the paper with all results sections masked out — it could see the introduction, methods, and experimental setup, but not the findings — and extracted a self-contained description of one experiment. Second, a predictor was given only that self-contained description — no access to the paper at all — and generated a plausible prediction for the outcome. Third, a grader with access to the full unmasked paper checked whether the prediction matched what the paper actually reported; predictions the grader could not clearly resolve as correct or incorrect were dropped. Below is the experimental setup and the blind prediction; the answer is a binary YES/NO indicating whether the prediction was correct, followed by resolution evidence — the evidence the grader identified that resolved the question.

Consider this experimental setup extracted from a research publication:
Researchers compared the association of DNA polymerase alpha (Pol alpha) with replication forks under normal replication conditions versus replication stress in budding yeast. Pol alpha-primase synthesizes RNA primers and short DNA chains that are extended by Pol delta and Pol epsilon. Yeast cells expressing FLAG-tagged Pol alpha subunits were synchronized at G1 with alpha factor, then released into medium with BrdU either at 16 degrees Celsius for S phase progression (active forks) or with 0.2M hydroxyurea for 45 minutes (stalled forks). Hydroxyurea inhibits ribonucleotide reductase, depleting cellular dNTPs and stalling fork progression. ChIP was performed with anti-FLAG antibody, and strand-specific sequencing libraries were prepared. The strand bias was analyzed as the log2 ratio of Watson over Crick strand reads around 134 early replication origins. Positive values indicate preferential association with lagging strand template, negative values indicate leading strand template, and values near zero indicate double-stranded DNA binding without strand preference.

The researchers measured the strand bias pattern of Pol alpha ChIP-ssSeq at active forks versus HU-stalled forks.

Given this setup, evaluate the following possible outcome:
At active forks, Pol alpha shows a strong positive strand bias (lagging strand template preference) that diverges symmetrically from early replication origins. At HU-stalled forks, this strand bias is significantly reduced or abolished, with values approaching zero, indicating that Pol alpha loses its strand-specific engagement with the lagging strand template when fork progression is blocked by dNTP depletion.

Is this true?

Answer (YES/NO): NO